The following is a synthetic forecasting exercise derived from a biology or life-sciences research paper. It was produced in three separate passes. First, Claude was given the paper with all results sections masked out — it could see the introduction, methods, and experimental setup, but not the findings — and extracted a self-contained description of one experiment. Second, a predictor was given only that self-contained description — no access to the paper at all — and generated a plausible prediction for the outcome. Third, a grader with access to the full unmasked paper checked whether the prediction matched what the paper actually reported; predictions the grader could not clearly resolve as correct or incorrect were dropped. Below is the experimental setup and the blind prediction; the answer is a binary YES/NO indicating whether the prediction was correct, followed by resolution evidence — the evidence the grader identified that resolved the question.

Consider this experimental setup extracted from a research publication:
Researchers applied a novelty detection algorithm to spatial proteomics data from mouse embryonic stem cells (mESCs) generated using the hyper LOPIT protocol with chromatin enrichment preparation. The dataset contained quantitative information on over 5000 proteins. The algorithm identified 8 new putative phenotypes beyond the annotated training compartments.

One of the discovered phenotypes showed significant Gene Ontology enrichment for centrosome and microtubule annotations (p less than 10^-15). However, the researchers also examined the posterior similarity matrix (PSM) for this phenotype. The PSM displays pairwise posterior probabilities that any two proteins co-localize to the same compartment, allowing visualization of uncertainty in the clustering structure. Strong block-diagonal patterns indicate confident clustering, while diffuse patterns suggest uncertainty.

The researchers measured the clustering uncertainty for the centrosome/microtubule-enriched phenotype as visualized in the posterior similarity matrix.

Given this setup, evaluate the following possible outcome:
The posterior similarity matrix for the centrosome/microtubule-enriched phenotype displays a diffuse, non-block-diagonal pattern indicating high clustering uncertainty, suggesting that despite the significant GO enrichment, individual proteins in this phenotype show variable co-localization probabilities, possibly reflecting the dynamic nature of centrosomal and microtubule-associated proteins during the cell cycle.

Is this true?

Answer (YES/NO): YES